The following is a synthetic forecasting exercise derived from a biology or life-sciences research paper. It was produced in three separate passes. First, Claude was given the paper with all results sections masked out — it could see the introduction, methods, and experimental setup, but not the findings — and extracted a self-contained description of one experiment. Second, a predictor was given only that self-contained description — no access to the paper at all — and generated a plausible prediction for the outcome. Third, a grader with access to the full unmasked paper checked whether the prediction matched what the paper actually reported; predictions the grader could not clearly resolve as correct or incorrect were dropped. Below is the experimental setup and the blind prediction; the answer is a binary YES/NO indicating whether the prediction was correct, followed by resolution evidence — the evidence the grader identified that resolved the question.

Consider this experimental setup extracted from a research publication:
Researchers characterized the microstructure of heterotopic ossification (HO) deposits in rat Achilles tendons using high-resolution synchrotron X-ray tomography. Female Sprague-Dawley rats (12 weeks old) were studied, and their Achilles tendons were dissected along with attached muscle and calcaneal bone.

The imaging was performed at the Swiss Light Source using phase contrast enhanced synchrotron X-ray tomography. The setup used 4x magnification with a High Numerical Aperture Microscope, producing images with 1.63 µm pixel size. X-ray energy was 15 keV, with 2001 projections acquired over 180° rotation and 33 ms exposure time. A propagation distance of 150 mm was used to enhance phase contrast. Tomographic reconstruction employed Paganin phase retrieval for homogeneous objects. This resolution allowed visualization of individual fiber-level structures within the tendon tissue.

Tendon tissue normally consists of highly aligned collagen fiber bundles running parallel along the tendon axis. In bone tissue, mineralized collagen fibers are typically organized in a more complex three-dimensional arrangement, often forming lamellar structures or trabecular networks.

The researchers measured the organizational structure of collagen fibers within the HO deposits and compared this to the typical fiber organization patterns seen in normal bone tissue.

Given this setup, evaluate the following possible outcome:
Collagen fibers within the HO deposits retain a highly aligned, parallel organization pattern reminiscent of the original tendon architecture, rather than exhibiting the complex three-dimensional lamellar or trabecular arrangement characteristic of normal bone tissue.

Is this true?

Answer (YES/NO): YES